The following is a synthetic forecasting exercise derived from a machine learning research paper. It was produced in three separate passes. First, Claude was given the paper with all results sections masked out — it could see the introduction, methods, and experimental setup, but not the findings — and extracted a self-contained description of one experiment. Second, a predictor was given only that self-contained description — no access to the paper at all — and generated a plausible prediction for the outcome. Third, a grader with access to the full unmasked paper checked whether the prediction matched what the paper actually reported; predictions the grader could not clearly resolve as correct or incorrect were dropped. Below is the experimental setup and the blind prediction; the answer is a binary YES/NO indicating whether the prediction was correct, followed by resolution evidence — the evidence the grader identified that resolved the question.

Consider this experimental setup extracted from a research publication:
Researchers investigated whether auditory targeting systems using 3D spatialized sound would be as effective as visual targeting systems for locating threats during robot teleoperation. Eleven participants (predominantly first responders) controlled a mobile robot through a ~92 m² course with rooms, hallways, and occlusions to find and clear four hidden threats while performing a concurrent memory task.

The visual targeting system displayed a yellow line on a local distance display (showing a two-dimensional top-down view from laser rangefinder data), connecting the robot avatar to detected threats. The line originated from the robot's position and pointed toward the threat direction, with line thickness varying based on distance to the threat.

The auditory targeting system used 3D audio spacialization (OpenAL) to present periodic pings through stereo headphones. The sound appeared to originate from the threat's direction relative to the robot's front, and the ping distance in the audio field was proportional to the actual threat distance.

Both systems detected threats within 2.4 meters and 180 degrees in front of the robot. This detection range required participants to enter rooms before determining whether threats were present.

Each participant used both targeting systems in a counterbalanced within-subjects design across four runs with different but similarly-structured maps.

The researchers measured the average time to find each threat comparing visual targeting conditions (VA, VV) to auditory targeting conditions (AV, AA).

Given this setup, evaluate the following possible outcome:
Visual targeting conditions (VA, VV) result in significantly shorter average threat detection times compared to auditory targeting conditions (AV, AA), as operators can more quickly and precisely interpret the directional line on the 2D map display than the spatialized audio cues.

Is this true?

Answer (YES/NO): NO